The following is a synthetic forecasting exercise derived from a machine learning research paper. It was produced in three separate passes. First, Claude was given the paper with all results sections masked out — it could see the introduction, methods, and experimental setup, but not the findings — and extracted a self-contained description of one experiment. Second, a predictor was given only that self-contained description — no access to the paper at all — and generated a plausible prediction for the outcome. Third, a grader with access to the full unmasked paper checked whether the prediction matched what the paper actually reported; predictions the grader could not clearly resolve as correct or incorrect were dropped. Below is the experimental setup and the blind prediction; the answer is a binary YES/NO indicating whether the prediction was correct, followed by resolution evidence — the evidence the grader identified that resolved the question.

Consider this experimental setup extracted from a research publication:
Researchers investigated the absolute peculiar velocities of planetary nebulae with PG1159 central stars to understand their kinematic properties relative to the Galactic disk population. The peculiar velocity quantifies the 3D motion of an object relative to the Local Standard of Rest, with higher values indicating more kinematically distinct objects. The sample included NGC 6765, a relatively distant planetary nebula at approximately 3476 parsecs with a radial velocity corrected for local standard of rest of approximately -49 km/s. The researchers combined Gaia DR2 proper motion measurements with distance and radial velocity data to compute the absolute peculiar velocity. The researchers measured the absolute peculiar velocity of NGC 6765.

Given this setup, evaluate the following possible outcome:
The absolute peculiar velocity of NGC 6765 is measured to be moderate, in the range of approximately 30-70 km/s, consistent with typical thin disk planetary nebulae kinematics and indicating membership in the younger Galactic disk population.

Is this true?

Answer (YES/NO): NO